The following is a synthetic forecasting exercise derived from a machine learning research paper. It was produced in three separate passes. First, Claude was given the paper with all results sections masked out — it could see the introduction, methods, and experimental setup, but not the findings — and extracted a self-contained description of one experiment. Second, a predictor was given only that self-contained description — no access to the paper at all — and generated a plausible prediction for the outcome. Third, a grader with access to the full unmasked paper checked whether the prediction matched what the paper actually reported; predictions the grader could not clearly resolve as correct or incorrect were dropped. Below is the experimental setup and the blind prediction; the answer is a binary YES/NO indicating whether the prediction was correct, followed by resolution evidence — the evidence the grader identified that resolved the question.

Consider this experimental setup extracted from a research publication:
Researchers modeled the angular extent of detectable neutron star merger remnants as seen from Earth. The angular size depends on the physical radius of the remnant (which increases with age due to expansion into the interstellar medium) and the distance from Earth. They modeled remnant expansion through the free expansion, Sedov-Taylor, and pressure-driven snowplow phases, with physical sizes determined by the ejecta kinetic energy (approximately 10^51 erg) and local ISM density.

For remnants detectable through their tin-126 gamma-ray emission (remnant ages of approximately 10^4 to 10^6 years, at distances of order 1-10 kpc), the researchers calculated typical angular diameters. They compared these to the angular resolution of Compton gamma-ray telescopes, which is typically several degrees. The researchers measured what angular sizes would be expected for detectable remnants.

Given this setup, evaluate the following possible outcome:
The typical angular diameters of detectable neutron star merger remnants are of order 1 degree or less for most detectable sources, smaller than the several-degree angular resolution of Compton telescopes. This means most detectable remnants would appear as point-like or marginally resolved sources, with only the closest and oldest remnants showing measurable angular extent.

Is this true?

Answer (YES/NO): NO